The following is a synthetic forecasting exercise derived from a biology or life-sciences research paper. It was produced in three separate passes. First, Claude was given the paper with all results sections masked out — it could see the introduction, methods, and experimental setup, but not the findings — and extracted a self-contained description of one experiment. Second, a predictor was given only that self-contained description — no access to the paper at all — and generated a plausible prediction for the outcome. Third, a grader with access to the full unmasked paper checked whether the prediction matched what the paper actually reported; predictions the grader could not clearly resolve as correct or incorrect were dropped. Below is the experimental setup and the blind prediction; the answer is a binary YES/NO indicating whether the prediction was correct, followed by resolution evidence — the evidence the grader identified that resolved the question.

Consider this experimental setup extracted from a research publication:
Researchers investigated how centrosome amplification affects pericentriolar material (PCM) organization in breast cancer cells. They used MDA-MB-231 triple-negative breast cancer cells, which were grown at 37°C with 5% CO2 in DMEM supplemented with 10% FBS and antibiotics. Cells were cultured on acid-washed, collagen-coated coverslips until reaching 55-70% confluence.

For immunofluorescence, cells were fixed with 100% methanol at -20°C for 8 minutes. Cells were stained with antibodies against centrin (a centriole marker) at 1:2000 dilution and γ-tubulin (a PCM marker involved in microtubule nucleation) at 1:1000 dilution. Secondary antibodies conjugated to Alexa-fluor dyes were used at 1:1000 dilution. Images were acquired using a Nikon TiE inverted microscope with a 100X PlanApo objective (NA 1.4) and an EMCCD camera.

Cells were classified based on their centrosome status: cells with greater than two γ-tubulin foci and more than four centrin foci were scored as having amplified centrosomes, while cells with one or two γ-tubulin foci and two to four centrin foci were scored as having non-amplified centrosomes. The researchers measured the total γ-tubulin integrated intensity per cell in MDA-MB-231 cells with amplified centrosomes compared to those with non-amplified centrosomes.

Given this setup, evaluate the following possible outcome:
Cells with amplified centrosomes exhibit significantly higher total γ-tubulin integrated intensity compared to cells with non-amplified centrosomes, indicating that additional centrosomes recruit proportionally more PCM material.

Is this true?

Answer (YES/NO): YES